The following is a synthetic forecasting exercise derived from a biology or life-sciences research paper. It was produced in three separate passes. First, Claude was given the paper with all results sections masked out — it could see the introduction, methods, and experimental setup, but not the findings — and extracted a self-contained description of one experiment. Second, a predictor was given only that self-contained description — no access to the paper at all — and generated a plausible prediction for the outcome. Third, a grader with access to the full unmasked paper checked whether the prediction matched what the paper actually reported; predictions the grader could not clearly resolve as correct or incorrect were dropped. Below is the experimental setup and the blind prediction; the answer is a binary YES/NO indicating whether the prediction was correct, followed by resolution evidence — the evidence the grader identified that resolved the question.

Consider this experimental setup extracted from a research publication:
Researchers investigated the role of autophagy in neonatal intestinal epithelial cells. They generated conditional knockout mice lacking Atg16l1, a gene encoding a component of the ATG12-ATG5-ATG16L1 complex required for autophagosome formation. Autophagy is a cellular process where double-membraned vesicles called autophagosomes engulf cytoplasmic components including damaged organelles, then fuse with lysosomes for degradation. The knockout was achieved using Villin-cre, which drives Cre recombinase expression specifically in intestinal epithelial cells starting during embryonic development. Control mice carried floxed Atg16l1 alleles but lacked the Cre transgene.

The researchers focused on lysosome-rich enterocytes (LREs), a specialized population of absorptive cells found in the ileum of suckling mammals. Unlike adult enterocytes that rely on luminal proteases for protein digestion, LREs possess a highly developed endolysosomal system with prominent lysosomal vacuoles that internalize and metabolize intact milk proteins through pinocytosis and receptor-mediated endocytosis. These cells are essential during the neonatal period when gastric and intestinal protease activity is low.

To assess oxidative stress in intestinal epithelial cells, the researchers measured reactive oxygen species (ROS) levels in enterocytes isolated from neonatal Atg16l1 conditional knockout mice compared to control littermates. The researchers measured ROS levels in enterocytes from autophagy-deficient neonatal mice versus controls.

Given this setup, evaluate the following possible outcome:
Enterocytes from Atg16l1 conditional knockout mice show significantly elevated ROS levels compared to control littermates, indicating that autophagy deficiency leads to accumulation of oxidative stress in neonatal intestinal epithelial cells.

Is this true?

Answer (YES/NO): YES